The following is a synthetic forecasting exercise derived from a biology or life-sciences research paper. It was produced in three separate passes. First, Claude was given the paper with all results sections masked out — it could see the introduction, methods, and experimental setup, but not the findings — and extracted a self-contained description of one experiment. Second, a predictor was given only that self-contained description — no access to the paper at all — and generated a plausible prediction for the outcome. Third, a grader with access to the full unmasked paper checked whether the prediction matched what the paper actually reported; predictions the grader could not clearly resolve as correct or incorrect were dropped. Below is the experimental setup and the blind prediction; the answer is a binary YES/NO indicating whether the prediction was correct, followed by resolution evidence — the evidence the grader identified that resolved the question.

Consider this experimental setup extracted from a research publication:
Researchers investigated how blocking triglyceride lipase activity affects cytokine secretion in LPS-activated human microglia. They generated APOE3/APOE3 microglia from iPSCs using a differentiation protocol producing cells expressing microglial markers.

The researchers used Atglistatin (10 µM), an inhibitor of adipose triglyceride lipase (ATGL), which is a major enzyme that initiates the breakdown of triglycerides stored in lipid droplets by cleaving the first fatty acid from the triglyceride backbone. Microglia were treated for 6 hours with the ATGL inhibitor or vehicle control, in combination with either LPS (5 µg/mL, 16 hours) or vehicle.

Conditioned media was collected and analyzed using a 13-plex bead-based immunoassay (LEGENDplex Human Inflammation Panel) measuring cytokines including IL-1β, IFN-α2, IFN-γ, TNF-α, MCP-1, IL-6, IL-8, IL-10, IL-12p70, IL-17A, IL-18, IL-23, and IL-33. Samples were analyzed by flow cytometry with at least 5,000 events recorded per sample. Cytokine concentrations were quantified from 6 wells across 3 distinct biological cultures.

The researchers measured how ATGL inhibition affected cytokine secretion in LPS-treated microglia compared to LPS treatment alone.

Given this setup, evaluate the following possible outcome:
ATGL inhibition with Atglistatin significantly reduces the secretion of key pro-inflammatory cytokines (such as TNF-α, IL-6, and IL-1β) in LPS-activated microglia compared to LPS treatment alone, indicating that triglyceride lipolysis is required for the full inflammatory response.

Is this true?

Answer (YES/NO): YES